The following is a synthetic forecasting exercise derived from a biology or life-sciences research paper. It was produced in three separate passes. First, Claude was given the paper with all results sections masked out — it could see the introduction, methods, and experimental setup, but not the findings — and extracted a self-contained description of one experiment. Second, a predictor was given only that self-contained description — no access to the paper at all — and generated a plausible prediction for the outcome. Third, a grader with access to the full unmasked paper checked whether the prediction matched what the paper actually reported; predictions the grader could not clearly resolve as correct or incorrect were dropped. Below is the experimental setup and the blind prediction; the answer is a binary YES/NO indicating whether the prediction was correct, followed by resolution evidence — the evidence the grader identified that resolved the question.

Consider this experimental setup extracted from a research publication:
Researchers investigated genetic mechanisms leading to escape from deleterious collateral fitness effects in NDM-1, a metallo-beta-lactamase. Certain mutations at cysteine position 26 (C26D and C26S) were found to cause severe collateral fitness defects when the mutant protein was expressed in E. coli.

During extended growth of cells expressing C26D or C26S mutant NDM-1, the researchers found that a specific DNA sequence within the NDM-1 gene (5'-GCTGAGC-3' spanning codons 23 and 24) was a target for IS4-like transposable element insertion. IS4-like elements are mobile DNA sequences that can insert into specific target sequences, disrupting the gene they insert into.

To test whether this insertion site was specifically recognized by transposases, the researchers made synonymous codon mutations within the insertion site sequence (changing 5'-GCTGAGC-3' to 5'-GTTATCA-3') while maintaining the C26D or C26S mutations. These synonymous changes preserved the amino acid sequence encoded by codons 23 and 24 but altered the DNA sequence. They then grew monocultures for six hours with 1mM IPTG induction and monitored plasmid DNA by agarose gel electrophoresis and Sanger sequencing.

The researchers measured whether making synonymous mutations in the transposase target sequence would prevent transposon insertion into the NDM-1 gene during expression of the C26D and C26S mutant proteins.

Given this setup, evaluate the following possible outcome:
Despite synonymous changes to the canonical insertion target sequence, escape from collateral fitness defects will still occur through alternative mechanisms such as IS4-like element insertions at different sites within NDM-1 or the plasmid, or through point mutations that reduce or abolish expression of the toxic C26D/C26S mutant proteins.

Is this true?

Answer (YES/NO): NO